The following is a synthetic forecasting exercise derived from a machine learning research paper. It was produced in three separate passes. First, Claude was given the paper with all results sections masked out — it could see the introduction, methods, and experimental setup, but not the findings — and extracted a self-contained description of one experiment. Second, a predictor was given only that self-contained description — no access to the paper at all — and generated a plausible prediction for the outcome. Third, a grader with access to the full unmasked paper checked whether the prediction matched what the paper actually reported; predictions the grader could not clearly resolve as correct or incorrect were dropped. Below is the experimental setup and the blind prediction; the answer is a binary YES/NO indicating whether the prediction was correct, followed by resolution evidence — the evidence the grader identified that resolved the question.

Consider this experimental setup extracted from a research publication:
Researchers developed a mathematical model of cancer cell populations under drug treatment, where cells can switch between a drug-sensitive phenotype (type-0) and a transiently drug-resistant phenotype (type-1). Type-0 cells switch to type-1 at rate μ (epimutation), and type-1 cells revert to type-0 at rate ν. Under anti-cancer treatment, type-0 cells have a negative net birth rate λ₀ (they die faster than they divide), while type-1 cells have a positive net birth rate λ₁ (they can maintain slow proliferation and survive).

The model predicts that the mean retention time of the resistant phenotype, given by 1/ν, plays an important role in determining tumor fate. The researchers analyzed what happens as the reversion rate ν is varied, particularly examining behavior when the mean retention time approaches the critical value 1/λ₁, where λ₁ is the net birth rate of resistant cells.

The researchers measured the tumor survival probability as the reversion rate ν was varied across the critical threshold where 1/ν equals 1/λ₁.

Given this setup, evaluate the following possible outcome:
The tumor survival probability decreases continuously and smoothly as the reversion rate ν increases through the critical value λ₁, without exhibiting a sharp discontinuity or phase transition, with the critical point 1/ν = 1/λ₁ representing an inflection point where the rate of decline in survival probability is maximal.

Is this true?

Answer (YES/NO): NO